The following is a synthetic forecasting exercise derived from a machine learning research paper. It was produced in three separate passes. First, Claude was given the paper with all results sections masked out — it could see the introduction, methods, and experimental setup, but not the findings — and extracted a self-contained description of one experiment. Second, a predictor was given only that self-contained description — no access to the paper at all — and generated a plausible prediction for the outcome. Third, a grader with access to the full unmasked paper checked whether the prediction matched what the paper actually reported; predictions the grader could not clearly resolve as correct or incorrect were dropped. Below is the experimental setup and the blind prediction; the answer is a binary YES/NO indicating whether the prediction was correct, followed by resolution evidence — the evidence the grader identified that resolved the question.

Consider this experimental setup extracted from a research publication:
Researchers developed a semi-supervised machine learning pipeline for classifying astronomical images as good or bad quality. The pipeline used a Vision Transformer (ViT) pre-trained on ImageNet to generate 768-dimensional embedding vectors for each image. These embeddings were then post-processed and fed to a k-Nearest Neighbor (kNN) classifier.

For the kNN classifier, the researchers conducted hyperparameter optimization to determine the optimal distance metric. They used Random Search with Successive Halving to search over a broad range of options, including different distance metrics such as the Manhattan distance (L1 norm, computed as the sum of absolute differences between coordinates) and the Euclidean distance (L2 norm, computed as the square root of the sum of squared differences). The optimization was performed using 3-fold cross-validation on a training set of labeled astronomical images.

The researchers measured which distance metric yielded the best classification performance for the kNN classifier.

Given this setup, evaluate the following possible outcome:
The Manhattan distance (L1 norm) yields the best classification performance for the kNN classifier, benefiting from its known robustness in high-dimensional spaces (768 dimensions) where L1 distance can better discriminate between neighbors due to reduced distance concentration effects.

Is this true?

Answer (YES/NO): YES